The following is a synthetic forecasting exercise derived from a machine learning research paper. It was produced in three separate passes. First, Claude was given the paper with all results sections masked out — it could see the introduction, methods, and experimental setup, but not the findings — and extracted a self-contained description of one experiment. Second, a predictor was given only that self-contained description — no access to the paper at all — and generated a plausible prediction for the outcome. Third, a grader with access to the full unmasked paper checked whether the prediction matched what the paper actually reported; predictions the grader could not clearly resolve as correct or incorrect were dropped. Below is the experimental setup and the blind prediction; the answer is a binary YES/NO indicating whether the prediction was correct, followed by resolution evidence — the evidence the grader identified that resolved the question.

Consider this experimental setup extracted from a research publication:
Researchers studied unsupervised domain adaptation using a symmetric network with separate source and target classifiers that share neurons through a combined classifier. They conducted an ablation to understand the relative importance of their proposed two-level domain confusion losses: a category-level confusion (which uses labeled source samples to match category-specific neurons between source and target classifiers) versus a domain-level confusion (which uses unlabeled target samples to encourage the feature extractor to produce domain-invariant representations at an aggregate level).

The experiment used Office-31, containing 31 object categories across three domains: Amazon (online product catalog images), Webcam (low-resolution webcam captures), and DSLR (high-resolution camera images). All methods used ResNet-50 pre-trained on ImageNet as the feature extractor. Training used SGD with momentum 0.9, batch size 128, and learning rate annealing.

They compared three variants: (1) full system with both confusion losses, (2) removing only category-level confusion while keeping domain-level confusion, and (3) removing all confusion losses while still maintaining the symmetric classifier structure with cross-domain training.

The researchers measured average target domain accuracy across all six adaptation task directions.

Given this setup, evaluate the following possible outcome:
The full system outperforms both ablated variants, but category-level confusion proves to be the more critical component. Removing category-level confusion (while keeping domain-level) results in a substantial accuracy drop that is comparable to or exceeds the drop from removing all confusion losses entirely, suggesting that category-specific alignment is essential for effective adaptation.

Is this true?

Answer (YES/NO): NO